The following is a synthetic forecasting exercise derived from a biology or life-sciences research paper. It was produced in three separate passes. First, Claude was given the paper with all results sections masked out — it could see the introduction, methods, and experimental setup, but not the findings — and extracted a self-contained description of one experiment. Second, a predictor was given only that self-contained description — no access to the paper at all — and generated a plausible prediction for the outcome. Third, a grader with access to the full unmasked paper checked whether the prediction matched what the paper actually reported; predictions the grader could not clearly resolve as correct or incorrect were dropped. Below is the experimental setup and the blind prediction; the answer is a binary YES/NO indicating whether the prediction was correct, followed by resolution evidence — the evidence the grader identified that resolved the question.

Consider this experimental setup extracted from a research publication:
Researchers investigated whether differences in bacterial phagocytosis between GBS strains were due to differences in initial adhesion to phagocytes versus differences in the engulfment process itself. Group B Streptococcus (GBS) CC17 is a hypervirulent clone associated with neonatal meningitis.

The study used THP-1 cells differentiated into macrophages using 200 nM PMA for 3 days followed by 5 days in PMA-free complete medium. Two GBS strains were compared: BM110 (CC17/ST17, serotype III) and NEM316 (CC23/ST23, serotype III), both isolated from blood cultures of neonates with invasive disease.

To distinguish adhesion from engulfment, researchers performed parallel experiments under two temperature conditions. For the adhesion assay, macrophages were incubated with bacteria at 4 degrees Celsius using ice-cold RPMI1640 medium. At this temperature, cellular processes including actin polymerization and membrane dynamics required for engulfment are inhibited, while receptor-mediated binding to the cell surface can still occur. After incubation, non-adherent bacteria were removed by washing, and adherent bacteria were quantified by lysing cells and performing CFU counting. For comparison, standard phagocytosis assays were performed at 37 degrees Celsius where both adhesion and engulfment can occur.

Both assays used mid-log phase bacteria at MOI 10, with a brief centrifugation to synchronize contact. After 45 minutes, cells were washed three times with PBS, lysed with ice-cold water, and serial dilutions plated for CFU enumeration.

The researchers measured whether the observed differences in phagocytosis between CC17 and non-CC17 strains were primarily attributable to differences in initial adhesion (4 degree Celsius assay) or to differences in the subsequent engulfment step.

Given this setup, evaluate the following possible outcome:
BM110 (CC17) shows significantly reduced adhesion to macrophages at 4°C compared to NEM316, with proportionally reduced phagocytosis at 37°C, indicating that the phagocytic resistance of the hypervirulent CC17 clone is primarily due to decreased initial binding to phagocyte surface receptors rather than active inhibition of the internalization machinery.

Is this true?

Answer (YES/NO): NO